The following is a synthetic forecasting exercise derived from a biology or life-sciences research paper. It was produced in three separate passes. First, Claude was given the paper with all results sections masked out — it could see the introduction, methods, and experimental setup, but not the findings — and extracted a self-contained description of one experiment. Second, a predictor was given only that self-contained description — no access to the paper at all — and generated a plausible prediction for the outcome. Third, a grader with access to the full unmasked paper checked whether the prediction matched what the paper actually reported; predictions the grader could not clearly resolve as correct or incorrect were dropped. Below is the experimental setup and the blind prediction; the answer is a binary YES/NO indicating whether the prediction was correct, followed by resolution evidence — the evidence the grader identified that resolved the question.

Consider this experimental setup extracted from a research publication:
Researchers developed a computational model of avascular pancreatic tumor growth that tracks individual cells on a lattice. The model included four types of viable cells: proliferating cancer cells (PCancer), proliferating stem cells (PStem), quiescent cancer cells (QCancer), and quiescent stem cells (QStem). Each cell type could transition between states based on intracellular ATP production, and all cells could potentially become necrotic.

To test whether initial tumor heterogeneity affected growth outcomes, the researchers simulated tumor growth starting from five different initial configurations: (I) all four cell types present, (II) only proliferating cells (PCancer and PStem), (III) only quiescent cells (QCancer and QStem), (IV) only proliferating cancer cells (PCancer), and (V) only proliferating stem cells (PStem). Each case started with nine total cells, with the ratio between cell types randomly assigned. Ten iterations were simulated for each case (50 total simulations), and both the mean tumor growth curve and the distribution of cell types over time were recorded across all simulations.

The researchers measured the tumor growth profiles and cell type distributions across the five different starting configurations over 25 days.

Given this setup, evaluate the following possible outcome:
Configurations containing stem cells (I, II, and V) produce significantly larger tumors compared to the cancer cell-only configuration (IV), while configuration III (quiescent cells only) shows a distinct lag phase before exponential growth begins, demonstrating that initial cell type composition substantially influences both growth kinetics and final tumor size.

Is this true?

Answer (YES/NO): NO